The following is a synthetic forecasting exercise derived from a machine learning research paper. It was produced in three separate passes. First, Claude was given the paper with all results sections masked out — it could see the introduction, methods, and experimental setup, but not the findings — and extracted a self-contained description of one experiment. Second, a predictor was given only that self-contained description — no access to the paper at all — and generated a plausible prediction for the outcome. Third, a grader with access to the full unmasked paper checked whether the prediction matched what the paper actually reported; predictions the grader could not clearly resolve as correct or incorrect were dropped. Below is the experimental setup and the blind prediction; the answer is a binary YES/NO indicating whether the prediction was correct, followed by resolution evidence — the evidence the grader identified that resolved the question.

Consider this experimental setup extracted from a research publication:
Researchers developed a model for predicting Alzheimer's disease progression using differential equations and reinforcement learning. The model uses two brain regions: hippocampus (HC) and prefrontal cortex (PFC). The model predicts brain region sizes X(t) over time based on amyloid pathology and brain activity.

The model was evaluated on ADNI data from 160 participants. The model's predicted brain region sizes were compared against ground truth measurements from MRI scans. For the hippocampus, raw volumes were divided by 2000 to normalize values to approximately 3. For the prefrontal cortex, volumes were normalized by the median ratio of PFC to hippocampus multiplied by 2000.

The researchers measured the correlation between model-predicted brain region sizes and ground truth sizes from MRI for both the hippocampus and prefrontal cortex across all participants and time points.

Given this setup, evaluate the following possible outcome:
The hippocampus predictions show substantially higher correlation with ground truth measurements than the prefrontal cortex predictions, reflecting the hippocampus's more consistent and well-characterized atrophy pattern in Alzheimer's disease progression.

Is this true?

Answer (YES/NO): YES